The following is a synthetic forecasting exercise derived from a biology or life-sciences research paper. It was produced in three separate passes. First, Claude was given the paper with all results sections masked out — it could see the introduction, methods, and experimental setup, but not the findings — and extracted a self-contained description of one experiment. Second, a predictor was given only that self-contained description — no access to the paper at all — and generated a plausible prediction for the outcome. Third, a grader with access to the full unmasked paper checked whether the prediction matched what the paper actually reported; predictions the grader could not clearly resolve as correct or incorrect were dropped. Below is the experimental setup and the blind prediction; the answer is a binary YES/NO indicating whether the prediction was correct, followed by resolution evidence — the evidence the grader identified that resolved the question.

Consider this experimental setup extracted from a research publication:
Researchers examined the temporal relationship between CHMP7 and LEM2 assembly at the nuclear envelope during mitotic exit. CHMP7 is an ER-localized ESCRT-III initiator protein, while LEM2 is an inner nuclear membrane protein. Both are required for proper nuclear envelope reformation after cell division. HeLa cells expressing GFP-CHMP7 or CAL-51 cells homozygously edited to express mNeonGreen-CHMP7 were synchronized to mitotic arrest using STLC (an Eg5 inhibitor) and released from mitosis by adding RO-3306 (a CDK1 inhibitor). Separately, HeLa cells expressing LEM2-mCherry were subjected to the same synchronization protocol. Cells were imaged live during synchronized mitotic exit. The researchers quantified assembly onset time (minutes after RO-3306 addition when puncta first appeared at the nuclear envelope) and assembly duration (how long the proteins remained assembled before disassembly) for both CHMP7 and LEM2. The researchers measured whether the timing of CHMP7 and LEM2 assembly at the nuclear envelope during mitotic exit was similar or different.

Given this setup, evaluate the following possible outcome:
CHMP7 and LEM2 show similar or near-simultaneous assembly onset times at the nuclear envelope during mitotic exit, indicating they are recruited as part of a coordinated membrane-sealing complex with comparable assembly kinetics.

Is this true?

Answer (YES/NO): YES